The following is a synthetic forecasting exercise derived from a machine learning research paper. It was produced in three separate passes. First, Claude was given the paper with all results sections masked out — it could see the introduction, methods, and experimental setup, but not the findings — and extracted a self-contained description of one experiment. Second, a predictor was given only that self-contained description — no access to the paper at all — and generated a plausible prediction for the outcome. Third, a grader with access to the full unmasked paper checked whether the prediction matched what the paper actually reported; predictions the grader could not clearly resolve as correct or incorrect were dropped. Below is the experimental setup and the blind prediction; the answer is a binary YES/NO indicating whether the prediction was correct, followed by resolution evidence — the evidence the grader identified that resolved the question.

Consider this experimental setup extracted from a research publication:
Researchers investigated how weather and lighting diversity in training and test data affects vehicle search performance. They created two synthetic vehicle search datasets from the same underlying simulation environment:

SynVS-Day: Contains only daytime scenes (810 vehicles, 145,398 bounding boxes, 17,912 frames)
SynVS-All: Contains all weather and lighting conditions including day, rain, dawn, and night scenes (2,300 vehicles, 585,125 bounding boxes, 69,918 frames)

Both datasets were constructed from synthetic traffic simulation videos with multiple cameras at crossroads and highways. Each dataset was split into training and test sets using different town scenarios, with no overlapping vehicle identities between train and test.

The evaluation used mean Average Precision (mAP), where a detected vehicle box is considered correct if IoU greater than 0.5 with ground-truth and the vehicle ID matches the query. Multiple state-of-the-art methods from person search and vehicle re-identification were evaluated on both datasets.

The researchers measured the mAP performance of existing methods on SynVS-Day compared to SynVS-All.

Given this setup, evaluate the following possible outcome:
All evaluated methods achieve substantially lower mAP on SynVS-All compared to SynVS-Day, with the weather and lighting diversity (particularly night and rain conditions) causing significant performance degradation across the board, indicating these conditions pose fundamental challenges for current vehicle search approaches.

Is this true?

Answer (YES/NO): NO